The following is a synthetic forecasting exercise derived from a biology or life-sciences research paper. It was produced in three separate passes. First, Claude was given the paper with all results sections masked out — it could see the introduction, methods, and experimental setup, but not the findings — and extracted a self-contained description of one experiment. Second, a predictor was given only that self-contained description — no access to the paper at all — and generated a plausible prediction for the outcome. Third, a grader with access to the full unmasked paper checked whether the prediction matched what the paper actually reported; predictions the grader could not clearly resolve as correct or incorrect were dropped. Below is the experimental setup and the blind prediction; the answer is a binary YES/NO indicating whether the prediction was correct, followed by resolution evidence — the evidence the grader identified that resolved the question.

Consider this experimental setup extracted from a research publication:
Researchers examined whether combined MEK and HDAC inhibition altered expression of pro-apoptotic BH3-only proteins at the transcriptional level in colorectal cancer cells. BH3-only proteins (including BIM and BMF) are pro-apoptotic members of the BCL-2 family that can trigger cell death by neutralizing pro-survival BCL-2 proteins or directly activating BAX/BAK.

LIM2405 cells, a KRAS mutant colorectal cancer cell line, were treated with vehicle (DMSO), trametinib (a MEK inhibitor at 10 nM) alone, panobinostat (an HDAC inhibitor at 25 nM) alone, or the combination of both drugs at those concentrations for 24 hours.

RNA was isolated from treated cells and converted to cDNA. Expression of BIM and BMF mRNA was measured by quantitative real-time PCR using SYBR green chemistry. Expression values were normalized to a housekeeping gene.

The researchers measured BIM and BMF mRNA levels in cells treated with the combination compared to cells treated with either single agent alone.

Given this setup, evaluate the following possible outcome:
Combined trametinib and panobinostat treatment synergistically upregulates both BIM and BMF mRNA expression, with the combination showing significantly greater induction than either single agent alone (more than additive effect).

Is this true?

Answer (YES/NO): NO